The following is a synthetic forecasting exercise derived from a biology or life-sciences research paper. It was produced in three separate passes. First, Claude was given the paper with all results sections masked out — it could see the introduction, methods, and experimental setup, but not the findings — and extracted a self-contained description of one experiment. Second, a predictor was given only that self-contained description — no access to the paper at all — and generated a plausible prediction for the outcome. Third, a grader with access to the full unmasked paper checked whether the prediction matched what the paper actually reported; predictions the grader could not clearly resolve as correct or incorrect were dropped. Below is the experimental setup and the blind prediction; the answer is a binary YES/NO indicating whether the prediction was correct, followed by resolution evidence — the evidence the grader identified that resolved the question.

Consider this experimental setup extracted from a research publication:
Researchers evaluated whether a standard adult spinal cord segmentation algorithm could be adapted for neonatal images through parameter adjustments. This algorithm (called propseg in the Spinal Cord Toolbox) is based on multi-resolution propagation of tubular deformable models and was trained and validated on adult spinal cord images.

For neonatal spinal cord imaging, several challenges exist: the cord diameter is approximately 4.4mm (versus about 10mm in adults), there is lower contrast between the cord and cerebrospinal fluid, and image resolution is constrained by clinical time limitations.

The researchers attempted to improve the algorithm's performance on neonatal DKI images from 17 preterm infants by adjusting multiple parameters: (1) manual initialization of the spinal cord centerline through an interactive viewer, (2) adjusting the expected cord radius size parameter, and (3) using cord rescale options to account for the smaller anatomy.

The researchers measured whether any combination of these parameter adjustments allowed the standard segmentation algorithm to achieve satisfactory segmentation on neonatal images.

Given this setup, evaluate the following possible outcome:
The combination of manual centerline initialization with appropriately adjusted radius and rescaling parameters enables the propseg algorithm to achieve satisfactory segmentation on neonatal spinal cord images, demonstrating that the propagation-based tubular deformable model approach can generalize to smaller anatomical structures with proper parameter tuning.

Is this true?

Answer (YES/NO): NO